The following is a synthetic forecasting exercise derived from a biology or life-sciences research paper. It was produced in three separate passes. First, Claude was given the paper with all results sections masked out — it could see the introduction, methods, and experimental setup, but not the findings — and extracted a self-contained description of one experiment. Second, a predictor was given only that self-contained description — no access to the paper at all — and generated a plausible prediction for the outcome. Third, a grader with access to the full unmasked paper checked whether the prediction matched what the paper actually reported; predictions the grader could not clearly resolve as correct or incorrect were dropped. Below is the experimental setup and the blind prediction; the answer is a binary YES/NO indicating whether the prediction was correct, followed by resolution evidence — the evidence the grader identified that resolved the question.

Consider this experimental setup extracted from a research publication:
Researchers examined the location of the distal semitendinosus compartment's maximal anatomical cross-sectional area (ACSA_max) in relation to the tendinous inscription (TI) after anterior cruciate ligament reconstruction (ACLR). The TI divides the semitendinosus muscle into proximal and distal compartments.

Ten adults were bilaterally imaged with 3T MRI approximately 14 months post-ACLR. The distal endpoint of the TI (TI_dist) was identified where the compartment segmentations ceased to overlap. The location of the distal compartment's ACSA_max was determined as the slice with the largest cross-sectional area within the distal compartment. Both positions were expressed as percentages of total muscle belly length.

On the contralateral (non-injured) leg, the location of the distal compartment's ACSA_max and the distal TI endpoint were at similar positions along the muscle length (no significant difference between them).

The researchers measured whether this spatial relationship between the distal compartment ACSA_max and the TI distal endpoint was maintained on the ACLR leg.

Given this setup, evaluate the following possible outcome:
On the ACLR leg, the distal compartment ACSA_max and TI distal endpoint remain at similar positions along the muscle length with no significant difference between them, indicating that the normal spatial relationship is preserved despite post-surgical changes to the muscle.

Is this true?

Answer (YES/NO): NO